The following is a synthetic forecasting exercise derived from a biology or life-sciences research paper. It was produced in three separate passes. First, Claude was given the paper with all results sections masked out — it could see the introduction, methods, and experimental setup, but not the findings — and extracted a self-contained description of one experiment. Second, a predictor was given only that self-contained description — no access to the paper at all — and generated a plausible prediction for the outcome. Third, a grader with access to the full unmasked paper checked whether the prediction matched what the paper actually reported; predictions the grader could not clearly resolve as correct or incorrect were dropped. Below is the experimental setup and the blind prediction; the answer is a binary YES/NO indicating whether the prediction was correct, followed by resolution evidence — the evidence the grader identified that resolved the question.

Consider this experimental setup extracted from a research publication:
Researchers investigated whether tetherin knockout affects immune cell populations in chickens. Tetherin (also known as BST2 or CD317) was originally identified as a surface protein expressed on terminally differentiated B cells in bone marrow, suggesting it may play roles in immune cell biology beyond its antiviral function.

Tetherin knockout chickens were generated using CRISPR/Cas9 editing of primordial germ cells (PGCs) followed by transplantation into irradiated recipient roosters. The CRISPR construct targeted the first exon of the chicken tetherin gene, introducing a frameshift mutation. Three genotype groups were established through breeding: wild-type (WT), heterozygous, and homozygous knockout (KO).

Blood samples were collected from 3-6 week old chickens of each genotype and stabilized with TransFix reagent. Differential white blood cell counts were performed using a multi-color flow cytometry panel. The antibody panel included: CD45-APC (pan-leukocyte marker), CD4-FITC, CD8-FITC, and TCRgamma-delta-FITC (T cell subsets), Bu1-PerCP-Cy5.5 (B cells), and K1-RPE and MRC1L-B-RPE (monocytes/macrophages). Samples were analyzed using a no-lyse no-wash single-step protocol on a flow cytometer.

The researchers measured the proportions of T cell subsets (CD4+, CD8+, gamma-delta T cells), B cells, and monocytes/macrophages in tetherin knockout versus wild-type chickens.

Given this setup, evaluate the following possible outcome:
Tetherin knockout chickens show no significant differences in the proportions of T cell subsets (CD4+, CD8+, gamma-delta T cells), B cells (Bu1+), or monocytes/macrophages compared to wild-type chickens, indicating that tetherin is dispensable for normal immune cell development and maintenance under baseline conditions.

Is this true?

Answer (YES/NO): YES